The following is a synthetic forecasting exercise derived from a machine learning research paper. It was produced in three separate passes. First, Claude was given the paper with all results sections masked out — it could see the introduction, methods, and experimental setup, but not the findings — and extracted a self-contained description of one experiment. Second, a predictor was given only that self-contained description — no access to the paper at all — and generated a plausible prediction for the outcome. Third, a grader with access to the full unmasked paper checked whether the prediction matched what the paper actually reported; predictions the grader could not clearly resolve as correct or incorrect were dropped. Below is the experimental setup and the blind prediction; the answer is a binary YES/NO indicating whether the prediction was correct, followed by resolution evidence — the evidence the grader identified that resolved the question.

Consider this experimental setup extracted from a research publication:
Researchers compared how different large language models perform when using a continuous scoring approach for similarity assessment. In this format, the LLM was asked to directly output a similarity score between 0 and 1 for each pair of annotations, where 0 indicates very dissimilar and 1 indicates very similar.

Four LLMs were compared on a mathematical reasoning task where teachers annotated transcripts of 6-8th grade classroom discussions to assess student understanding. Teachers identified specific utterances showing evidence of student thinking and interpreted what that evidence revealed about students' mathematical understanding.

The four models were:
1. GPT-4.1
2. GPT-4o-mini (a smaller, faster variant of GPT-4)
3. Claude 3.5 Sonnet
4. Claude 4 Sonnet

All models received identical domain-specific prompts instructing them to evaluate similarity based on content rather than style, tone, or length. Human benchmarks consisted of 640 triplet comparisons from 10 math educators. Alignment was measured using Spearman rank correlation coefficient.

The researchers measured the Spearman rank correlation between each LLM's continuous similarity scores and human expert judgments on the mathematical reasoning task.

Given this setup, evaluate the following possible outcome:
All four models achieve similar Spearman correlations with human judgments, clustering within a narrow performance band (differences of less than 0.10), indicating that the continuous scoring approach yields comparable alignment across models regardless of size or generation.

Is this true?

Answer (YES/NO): YES